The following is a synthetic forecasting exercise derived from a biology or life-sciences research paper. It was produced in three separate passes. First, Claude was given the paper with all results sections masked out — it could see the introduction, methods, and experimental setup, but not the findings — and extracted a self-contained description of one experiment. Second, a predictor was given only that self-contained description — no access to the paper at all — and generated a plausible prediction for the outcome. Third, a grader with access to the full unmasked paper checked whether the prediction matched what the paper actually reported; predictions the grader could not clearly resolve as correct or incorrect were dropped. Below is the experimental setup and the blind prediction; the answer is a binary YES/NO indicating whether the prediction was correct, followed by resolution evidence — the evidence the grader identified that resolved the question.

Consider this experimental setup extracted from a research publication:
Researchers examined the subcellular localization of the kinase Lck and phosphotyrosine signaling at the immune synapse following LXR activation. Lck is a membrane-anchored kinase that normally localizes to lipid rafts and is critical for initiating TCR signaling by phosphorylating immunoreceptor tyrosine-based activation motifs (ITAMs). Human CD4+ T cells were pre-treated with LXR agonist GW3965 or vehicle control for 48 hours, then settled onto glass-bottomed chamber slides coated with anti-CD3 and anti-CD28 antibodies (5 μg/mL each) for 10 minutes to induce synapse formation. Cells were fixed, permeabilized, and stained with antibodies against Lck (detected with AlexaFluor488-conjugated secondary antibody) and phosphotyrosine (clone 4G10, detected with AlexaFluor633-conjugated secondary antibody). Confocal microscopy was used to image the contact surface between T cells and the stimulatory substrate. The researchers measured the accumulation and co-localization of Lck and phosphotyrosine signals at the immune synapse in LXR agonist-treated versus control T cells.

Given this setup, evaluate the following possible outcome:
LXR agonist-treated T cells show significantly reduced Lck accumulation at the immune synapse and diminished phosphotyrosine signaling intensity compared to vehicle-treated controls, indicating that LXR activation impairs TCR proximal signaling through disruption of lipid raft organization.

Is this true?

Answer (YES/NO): NO